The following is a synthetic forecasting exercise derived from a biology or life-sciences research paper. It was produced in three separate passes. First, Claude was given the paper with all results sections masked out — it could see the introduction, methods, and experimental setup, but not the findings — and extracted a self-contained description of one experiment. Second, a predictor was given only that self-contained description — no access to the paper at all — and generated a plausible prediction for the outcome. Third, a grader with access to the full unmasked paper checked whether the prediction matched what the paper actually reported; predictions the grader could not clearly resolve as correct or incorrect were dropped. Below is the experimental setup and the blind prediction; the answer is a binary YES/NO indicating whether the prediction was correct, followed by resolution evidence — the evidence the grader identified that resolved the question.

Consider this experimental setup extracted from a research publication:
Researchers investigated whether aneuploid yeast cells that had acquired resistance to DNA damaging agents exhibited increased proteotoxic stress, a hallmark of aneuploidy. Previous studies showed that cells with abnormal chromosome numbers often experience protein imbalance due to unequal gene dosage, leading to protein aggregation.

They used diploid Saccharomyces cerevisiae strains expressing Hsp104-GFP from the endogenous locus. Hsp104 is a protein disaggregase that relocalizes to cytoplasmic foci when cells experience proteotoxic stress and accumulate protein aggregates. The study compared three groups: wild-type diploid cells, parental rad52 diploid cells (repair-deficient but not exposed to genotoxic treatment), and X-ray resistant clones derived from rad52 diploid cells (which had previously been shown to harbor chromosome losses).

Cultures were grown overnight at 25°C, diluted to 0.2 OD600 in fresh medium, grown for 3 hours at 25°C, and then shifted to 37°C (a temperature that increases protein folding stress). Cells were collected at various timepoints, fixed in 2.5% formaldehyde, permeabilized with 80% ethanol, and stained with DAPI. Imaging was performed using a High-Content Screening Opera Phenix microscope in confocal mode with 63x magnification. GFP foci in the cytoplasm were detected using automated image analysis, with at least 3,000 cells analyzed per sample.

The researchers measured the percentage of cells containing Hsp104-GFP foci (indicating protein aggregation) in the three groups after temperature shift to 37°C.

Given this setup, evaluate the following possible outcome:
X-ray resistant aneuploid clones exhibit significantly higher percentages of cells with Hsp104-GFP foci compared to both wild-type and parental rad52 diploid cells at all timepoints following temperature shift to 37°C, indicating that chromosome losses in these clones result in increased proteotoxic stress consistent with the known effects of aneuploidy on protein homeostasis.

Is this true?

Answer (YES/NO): YES